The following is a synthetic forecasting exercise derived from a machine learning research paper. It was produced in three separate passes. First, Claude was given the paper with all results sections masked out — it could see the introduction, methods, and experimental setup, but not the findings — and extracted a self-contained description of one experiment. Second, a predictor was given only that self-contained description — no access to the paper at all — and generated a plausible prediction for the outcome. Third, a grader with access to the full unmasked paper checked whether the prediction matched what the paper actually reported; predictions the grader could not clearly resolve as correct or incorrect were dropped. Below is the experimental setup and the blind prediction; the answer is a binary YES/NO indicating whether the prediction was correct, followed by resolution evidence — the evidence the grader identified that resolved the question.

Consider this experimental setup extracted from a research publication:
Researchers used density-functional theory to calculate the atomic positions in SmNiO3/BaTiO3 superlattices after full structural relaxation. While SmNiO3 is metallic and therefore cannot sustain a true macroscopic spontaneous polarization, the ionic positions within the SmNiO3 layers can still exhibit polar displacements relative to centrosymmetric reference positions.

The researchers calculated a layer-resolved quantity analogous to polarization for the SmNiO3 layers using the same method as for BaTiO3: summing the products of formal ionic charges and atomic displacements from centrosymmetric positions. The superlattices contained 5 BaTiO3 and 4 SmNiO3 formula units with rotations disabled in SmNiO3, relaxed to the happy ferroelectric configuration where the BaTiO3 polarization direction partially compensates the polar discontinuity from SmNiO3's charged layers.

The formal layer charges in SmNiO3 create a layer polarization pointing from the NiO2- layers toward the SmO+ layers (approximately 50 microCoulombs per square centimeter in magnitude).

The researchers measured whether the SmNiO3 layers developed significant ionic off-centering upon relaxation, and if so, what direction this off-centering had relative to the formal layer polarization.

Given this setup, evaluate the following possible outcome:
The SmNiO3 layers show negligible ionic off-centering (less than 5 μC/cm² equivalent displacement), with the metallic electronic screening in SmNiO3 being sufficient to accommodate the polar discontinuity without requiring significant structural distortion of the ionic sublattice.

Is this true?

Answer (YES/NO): NO